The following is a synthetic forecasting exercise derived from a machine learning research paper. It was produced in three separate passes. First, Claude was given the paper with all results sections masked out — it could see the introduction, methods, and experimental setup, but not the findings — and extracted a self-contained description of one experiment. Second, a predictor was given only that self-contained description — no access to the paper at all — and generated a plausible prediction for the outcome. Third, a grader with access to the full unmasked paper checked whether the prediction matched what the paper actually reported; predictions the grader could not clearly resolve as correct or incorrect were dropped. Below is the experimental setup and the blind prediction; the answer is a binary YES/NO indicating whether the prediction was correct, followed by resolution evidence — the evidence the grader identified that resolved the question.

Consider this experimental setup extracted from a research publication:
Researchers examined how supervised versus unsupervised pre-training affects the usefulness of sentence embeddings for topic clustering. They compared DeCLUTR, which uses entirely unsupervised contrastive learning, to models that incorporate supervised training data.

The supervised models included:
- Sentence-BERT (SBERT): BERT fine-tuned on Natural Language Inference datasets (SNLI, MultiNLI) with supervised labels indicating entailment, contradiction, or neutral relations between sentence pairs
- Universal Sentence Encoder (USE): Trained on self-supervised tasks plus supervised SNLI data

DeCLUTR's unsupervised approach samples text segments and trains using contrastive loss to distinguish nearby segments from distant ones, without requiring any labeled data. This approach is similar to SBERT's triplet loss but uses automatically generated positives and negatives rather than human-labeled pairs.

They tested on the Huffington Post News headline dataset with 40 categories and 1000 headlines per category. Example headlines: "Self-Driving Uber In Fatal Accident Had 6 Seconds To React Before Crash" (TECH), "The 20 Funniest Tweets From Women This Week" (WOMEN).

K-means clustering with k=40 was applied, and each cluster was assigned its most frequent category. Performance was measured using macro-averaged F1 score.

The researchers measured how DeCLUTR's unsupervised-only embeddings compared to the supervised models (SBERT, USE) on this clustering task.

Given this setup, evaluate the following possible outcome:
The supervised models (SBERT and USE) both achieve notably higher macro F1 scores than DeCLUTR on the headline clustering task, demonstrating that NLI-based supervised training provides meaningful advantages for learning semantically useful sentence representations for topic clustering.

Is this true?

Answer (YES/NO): NO